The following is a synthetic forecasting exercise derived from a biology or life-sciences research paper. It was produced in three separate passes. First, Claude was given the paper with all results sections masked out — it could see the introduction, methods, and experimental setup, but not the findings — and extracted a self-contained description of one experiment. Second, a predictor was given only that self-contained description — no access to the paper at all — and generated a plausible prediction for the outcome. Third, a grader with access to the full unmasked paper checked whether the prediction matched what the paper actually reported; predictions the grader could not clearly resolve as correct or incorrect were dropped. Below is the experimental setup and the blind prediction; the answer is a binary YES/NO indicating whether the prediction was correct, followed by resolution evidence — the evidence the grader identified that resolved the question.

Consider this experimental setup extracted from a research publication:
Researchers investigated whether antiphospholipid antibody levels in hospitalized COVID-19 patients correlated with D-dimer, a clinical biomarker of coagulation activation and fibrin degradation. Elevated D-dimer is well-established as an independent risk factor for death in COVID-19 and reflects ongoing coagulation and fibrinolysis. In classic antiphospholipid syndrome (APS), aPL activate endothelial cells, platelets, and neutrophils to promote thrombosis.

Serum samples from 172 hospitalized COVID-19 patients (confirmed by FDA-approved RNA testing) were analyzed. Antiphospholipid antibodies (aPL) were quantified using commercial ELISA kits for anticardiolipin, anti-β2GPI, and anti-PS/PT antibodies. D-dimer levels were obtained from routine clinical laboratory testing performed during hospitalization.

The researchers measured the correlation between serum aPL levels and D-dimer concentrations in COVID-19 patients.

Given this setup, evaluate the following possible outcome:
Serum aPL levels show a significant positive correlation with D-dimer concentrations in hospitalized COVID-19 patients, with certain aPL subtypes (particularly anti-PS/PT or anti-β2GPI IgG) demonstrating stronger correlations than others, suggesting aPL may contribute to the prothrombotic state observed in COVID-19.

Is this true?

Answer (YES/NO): NO